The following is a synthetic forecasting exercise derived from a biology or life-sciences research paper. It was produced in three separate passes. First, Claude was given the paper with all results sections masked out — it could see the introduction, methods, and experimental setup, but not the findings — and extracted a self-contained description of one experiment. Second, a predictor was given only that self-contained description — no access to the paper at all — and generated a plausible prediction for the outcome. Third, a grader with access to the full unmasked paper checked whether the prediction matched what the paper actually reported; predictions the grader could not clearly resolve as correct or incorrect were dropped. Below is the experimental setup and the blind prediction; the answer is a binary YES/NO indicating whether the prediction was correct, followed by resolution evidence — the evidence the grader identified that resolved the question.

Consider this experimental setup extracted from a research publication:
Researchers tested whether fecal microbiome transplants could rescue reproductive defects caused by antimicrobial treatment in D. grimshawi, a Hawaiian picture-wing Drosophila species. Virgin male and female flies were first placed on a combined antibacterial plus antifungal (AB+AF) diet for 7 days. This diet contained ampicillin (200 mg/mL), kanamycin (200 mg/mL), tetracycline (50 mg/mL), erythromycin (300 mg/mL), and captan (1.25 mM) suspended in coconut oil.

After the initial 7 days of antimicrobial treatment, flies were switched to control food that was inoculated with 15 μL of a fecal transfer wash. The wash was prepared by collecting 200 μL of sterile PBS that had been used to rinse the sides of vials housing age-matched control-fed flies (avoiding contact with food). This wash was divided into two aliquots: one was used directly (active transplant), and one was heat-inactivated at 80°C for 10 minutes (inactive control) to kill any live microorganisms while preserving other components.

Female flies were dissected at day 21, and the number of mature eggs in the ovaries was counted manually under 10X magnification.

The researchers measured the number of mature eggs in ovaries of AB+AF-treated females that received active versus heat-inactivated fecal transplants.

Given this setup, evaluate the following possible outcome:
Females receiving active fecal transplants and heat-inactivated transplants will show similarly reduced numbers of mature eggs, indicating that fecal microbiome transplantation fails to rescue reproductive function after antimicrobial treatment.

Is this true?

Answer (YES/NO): NO